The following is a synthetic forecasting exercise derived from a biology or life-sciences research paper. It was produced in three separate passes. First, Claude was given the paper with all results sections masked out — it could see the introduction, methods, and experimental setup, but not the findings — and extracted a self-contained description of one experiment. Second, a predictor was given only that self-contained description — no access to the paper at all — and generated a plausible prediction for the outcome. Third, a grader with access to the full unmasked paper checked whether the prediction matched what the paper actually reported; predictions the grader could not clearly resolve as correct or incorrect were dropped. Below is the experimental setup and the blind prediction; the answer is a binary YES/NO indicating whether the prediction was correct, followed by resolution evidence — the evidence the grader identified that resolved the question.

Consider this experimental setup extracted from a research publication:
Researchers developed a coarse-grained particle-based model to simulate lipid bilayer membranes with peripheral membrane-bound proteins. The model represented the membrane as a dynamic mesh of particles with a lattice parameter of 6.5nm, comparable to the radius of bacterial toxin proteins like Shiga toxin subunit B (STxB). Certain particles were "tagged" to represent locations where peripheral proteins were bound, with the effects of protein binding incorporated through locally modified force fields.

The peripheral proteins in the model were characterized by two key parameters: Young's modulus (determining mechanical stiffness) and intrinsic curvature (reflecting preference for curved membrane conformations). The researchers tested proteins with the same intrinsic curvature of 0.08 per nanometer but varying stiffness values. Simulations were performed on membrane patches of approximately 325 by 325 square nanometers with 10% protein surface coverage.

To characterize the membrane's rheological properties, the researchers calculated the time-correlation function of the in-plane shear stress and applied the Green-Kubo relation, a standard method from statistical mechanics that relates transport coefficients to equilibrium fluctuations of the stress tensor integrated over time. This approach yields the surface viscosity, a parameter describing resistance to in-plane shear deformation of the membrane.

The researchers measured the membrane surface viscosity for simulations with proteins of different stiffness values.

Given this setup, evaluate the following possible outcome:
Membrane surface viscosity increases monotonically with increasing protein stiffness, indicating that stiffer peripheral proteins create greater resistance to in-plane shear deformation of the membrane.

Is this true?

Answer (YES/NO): NO